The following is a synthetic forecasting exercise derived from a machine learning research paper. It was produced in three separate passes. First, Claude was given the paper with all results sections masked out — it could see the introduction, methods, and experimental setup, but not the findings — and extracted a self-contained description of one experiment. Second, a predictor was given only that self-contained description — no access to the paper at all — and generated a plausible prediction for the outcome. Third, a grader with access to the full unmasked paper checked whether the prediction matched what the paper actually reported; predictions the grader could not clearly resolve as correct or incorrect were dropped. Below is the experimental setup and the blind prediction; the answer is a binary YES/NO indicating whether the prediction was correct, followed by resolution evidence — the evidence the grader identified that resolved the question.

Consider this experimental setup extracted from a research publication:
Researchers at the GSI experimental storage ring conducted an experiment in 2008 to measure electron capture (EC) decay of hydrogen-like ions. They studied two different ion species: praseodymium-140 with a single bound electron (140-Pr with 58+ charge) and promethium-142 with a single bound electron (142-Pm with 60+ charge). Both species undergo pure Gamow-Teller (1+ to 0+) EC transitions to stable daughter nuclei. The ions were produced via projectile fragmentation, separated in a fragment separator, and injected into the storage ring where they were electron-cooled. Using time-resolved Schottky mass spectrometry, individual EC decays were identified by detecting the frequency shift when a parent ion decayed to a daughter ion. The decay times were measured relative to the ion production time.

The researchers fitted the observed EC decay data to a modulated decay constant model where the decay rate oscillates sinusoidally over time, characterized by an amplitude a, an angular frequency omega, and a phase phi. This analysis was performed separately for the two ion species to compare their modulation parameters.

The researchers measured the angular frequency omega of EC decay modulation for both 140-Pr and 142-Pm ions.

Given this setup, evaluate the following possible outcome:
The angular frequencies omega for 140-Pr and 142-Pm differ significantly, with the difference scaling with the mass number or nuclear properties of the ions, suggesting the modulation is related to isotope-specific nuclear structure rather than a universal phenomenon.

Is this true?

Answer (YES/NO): NO